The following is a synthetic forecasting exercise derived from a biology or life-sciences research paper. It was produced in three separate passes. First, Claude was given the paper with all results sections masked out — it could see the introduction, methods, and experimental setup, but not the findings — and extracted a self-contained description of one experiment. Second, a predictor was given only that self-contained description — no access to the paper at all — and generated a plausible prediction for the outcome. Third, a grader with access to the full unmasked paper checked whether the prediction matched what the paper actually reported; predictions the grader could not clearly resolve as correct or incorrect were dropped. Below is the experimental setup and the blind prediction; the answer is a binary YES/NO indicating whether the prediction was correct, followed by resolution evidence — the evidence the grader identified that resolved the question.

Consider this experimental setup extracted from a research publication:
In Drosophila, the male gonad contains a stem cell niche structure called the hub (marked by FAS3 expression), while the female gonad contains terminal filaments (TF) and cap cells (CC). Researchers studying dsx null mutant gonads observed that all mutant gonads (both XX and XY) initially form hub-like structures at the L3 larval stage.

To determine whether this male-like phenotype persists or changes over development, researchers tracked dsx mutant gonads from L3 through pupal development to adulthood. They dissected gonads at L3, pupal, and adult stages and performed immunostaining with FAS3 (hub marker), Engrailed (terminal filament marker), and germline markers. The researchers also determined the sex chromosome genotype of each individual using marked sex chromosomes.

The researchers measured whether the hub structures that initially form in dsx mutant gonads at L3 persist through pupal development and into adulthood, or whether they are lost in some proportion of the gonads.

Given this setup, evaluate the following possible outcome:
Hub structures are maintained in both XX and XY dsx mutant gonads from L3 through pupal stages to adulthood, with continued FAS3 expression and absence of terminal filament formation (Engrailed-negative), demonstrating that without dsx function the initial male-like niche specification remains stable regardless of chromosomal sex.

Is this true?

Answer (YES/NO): NO